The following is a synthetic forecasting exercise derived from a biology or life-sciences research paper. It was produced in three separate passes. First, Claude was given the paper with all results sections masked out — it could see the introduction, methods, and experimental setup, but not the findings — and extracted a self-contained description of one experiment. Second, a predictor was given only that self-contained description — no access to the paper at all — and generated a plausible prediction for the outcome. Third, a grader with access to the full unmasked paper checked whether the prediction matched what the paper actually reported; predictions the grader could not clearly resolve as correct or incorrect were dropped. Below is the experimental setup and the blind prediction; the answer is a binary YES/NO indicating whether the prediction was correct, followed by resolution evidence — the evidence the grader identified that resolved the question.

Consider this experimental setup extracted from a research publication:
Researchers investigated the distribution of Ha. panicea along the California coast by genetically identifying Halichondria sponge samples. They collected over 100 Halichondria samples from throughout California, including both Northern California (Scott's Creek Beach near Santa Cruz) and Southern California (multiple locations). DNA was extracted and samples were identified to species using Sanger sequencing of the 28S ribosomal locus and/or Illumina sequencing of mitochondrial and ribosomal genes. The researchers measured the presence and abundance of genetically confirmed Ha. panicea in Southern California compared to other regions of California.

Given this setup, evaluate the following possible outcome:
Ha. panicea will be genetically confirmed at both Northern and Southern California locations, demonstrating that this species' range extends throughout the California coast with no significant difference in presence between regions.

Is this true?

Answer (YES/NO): NO